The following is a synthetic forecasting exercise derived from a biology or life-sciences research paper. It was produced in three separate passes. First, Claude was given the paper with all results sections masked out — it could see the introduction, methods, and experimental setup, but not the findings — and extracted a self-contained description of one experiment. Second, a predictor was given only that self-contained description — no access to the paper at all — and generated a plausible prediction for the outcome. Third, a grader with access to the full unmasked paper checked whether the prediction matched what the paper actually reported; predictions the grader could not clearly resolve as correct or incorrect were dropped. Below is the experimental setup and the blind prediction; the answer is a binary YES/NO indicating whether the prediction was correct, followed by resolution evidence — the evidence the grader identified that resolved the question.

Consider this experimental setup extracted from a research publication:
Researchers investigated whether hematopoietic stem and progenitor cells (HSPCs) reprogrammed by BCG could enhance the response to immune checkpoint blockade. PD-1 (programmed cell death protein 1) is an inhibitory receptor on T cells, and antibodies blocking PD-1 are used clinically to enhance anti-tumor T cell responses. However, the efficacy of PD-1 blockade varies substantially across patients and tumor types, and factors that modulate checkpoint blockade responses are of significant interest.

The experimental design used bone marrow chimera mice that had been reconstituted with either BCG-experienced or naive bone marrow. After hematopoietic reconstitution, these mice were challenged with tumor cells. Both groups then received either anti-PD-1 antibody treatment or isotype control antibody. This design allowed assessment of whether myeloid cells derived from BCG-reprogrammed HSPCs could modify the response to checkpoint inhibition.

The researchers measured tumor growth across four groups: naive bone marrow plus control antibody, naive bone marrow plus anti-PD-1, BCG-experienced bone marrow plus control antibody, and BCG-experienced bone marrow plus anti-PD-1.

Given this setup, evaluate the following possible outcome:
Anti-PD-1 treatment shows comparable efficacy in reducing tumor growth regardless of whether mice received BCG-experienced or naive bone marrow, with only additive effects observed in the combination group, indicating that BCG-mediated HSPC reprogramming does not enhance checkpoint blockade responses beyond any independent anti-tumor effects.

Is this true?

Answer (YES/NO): NO